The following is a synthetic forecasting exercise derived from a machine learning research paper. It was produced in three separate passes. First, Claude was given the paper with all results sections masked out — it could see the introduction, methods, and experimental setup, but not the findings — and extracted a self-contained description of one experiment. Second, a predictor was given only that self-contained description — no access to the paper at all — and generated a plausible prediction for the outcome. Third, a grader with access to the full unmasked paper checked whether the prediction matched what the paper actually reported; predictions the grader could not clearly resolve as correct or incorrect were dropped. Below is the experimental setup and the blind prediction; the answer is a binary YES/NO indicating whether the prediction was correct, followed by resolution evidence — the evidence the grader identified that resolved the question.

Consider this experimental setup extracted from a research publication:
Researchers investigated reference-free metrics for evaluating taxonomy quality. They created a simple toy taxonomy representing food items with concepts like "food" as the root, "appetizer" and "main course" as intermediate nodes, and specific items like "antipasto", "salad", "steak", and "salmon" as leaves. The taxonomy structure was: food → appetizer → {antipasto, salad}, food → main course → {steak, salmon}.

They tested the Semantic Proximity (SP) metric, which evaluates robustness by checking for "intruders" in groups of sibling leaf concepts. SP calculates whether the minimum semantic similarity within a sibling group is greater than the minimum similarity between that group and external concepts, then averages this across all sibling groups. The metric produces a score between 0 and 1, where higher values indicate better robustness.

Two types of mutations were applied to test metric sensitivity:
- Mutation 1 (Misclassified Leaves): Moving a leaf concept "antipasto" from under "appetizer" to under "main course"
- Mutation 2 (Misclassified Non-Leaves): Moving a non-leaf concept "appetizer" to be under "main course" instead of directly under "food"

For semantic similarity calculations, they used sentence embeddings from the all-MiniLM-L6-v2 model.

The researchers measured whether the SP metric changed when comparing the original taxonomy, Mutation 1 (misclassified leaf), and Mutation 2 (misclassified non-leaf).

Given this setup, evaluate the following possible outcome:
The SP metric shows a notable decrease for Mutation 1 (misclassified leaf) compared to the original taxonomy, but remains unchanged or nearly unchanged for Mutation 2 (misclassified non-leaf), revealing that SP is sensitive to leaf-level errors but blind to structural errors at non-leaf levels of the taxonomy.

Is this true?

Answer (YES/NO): YES